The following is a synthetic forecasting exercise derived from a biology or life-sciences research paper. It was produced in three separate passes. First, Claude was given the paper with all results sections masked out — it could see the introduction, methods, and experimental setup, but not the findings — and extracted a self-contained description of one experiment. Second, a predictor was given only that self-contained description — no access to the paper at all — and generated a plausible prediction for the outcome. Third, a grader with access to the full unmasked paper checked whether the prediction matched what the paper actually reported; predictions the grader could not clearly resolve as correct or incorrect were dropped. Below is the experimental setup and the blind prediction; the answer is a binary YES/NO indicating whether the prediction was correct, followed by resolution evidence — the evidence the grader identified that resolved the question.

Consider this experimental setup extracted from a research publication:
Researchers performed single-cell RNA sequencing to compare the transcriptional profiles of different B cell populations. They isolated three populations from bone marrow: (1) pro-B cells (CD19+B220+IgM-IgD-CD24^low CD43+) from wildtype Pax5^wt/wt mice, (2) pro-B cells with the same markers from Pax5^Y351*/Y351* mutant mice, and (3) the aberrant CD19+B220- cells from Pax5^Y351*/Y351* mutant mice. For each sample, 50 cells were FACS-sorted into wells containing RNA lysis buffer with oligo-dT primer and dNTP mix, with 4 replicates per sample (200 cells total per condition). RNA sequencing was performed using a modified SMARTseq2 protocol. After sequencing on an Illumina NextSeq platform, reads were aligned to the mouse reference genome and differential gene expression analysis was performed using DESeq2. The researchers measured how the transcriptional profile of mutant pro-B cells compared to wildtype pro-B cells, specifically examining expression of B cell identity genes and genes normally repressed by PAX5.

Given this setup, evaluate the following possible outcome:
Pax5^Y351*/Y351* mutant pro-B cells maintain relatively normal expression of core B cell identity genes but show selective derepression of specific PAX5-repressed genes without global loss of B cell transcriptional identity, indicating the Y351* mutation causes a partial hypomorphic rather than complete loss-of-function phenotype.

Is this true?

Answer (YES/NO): NO